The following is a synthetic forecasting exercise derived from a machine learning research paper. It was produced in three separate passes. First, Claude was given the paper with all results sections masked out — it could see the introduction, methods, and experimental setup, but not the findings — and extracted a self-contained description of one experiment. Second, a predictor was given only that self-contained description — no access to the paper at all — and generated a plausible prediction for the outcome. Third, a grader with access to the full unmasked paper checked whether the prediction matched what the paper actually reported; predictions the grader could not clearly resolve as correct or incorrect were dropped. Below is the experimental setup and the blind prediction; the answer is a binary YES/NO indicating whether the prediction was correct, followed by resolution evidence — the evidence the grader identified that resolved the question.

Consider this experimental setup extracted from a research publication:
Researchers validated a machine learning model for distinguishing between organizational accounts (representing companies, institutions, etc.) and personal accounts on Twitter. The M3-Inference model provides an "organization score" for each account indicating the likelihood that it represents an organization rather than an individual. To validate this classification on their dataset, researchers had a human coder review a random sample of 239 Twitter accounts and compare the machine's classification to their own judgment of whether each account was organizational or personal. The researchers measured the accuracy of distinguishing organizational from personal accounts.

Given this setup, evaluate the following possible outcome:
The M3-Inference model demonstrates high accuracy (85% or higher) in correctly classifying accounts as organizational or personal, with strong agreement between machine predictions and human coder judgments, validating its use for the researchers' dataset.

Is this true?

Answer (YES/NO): YES